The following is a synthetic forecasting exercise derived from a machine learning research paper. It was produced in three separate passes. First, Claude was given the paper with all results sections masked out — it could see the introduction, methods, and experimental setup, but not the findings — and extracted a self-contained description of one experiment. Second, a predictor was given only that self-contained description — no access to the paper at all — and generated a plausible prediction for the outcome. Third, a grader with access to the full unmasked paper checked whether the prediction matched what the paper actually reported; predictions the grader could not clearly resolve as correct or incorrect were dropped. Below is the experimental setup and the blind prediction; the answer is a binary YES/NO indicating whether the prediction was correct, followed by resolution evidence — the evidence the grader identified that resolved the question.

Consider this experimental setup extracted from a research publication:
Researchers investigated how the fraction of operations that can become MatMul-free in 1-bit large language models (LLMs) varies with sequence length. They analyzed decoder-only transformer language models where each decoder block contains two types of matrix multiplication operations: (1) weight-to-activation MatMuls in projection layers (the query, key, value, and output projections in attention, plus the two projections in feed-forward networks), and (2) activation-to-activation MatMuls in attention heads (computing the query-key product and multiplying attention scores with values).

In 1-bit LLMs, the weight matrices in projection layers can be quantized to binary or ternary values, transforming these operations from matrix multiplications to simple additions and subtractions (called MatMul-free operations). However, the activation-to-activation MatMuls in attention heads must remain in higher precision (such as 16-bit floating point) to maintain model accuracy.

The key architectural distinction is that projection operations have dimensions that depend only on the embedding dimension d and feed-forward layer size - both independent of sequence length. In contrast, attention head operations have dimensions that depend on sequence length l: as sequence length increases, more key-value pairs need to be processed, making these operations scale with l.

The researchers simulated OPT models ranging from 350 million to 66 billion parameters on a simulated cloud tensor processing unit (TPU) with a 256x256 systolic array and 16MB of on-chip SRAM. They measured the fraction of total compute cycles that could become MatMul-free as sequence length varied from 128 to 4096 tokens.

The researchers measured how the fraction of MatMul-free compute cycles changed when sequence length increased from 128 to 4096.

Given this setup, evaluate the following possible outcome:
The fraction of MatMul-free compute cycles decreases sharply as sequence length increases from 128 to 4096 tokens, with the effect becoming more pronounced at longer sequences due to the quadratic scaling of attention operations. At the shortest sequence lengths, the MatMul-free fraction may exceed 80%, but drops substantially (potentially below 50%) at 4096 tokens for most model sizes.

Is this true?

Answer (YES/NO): NO